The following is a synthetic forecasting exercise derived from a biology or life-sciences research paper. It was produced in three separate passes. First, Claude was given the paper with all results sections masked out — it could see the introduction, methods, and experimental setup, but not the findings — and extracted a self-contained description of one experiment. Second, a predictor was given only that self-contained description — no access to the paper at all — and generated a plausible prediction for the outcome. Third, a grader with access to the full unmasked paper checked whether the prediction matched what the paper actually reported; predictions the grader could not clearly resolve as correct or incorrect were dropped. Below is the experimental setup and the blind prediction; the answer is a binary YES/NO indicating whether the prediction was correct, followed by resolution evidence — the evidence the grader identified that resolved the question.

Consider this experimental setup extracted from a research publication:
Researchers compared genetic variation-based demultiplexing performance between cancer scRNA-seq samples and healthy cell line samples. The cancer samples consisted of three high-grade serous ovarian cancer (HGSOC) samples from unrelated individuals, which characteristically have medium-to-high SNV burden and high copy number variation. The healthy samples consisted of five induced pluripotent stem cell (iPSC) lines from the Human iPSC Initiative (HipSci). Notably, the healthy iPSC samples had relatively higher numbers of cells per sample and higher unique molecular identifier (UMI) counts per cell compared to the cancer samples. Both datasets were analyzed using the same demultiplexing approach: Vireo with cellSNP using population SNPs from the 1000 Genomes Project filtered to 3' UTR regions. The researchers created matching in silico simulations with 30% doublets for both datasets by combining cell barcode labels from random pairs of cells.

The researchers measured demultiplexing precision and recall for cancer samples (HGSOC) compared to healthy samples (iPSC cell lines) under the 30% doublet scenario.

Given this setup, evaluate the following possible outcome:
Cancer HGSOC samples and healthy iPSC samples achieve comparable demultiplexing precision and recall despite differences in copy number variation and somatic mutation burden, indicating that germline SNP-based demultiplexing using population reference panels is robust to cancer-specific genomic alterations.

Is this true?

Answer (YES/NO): YES